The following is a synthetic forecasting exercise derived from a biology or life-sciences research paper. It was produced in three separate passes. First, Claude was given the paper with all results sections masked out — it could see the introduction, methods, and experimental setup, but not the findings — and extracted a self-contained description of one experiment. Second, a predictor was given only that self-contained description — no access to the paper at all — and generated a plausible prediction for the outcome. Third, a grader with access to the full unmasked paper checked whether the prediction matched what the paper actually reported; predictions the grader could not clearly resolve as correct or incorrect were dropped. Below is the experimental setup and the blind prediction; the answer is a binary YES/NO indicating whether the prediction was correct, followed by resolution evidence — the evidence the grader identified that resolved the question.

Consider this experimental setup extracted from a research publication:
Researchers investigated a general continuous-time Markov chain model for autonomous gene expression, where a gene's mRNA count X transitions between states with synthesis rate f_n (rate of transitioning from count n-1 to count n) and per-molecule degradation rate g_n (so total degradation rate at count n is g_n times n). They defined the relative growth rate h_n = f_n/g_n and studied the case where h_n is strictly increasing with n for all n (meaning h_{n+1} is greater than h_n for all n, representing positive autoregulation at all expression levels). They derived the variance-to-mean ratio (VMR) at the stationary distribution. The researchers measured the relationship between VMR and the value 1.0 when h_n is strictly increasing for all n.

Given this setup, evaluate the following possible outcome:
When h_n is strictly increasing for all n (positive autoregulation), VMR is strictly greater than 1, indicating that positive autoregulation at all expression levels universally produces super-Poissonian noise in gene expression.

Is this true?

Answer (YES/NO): YES